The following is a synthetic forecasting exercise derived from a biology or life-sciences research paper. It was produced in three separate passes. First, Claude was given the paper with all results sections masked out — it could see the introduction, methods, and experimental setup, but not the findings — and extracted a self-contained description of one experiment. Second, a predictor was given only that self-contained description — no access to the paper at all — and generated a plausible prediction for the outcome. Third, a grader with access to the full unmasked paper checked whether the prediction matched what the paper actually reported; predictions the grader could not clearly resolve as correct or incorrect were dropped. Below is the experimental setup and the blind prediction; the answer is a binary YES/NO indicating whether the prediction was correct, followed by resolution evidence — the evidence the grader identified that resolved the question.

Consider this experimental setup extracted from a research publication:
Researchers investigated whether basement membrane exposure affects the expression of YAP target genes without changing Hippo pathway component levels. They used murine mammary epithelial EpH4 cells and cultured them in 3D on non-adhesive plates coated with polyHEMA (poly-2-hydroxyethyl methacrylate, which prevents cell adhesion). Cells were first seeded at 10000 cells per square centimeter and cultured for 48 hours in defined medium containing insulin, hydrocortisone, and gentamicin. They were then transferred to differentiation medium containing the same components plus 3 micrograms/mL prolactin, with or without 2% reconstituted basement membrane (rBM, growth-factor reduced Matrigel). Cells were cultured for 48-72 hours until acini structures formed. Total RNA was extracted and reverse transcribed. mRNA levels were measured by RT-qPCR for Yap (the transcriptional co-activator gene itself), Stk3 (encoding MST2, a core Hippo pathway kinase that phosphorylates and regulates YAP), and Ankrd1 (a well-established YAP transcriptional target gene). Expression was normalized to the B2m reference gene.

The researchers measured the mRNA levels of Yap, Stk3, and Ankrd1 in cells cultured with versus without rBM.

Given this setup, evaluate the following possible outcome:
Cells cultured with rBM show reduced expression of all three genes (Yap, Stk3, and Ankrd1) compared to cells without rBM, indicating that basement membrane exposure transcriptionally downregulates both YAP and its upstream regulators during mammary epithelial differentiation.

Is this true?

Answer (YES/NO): YES